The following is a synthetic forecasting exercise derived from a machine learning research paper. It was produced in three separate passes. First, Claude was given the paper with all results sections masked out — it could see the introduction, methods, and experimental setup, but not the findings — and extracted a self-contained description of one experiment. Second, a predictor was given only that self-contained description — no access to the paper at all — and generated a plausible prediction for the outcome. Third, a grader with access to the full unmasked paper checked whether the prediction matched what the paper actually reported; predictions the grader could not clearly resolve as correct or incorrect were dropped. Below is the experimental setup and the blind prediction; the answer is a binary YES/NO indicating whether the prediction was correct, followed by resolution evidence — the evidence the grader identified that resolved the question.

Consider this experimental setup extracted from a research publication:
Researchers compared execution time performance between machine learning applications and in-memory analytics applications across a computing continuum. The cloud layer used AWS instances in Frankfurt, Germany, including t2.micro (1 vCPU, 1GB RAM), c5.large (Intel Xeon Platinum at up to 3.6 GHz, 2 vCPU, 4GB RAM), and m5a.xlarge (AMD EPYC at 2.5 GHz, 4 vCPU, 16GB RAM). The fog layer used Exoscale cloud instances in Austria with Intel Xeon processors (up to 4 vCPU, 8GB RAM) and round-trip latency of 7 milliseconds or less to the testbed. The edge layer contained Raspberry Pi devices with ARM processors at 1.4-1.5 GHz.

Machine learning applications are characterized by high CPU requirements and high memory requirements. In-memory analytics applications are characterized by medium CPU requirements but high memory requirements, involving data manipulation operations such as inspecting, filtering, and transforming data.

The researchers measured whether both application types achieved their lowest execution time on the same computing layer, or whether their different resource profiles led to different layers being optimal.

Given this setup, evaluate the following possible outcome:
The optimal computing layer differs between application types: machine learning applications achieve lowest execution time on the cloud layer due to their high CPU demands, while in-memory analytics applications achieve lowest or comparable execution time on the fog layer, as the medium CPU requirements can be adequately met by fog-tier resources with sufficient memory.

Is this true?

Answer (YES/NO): NO